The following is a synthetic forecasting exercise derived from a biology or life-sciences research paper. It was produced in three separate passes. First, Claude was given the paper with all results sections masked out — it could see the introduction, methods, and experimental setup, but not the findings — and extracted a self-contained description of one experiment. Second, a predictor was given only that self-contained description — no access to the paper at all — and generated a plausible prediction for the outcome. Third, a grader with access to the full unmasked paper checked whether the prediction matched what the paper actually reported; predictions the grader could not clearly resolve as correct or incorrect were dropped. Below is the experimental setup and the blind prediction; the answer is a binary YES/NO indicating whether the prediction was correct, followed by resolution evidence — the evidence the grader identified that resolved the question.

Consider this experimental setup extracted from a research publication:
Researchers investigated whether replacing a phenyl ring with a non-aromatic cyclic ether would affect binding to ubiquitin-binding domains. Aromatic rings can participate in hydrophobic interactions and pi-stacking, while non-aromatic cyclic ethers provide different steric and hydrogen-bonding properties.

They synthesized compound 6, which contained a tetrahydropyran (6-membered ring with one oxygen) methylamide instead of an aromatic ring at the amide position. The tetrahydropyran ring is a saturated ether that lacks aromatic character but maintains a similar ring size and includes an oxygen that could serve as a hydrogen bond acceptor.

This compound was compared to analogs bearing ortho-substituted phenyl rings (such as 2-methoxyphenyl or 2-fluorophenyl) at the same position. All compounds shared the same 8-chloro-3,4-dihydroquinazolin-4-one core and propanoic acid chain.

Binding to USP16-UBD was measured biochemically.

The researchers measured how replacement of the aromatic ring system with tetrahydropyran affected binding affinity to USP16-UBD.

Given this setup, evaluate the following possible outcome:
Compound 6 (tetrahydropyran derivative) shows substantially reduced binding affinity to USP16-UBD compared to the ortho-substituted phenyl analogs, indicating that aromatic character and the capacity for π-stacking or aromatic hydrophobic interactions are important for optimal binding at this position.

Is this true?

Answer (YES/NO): YES